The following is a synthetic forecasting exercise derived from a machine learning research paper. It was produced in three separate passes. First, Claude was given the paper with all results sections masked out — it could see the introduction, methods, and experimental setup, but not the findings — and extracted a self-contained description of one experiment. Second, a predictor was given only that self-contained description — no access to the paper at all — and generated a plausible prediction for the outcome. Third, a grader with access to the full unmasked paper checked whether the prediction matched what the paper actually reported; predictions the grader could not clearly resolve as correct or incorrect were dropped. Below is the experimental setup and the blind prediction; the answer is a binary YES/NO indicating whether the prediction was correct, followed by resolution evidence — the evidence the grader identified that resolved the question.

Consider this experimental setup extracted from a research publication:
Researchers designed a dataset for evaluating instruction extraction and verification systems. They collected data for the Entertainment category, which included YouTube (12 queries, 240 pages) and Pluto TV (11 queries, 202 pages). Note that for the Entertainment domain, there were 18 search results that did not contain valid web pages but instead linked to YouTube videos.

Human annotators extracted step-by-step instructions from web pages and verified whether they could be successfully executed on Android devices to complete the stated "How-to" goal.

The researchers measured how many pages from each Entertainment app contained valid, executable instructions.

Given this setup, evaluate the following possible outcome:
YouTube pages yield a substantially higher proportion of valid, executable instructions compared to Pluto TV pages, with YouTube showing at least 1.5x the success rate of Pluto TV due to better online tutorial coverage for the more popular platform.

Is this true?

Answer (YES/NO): YES